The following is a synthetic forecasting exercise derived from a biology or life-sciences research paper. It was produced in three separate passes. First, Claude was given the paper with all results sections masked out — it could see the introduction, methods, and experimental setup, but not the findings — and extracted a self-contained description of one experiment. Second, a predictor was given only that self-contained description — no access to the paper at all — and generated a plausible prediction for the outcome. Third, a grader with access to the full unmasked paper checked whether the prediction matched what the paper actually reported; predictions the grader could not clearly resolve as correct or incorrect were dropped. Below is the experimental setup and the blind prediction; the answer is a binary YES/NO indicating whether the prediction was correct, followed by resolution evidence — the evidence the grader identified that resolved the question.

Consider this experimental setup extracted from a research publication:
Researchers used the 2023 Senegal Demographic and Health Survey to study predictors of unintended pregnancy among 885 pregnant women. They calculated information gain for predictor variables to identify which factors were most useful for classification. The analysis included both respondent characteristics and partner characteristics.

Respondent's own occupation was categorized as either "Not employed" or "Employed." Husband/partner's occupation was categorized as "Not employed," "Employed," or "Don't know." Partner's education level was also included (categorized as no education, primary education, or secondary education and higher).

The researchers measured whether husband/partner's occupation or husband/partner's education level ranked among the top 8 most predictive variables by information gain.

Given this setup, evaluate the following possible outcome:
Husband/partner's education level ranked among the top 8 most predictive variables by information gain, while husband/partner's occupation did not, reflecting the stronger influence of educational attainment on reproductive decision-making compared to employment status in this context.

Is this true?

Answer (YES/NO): NO